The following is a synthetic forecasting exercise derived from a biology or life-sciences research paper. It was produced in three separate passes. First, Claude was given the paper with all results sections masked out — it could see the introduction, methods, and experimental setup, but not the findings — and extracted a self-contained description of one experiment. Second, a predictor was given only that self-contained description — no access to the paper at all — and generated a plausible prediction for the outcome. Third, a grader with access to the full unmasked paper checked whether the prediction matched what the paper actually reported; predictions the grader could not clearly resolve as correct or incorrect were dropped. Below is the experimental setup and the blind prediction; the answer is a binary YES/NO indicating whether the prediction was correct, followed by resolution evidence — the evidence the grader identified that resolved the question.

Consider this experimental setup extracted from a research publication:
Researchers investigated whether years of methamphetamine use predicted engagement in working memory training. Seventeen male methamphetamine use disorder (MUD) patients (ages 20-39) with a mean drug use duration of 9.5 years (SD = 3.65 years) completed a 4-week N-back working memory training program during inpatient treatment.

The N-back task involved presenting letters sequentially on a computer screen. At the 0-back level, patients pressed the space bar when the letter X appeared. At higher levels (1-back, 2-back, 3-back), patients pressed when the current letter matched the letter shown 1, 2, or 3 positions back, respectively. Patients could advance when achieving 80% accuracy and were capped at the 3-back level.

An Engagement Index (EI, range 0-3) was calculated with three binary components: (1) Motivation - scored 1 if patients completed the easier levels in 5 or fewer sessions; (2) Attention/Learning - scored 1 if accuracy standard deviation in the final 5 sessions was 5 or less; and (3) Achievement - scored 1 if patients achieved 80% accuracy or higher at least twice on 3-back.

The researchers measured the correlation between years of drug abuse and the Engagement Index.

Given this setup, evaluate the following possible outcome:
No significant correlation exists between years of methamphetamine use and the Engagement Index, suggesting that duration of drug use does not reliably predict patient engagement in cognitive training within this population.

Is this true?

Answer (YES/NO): YES